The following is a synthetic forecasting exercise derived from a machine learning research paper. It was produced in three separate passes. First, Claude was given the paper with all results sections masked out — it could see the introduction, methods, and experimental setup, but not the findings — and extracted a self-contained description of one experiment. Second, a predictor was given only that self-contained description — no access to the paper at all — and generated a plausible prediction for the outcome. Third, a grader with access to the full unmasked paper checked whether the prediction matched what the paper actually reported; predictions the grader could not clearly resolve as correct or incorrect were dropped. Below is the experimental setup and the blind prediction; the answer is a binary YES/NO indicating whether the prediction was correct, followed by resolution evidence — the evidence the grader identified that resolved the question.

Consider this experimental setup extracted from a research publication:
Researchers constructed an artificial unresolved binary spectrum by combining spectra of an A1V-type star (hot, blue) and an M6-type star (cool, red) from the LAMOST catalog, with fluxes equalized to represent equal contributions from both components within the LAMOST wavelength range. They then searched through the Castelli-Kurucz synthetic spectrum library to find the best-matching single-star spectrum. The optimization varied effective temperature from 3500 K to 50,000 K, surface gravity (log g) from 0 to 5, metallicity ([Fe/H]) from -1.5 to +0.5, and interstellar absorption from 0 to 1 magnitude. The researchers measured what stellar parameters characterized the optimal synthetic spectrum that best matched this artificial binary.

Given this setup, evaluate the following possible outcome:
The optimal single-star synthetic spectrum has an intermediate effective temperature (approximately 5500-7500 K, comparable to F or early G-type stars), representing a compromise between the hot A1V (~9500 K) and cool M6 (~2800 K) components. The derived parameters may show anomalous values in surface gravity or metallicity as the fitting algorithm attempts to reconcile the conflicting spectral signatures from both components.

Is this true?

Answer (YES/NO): YES